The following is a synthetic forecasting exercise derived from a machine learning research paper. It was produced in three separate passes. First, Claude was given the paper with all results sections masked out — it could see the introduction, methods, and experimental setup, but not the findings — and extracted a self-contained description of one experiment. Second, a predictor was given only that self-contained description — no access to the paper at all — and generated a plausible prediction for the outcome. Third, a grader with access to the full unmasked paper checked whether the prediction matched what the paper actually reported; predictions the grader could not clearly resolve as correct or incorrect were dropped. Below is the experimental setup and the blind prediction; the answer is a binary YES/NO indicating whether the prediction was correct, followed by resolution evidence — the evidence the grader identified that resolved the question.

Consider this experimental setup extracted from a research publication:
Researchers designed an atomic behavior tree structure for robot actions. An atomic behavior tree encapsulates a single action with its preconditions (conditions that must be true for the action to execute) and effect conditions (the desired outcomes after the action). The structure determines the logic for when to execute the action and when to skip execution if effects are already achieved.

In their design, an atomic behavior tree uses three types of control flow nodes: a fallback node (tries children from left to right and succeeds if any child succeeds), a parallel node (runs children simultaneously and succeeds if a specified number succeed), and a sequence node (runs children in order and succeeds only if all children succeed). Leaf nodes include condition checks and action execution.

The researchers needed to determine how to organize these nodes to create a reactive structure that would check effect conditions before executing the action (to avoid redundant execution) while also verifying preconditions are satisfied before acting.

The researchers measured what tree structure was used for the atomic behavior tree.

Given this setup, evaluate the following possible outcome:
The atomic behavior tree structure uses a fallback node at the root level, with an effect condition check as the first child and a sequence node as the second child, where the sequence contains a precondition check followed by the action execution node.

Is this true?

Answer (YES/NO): NO